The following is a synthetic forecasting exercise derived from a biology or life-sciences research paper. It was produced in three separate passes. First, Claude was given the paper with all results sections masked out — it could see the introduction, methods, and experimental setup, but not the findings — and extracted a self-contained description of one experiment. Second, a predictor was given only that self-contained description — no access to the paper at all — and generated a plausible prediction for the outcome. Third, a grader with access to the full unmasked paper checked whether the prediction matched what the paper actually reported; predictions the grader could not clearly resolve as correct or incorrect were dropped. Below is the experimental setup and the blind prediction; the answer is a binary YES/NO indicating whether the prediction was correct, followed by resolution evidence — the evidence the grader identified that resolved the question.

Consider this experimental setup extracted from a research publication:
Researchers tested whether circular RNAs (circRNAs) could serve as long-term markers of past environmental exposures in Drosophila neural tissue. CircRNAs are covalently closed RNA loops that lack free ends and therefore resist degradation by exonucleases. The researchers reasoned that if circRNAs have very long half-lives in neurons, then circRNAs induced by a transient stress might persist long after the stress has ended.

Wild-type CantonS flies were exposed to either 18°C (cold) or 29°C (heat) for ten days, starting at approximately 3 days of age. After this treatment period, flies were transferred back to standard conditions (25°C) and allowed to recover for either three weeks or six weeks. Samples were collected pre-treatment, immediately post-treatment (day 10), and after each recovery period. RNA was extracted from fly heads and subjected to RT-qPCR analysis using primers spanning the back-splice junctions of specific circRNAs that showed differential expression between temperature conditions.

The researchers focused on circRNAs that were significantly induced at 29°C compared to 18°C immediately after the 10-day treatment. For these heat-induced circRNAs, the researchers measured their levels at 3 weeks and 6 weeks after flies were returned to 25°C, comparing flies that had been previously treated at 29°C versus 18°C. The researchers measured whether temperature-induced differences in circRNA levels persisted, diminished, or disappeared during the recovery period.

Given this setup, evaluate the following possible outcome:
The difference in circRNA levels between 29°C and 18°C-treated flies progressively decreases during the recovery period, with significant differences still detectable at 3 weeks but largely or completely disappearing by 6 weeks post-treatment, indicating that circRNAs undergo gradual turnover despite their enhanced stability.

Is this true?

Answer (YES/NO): NO